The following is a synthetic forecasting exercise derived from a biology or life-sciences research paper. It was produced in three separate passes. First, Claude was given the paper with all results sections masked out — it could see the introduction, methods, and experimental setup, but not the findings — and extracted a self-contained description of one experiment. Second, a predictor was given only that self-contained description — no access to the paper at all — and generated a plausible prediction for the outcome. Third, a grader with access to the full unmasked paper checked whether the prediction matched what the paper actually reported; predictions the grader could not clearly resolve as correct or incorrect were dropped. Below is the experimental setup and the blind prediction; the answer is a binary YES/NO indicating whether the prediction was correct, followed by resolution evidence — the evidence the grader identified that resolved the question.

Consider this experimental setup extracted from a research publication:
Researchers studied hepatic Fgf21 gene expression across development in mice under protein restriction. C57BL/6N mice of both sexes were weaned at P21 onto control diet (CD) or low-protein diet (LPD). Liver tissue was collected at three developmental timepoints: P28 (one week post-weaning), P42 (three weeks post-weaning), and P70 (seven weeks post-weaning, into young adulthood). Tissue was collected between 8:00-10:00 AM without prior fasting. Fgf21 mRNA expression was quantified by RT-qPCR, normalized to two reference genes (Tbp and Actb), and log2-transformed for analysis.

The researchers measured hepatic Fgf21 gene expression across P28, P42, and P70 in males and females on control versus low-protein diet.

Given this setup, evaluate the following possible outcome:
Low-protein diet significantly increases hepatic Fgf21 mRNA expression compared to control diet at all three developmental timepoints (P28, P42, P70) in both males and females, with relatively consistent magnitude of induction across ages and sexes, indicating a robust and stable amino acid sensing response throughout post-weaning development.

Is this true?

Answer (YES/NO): NO